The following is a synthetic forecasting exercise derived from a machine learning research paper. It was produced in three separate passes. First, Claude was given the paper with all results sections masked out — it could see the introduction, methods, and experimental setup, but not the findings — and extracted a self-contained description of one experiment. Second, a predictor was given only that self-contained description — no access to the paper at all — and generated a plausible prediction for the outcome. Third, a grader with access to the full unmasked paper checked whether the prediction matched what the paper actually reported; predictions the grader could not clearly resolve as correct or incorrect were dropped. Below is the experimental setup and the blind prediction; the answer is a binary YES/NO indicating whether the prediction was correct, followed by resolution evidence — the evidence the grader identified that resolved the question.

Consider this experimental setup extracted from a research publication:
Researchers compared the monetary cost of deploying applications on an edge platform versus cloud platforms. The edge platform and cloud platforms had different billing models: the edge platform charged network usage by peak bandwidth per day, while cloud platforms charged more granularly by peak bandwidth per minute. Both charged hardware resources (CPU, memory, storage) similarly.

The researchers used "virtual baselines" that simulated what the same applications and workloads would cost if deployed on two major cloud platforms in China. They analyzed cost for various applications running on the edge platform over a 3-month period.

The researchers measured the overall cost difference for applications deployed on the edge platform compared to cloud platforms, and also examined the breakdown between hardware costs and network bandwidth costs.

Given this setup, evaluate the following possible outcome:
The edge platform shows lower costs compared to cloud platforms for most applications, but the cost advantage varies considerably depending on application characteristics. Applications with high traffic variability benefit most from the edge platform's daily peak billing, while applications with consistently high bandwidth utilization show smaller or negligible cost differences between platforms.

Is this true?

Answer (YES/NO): NO